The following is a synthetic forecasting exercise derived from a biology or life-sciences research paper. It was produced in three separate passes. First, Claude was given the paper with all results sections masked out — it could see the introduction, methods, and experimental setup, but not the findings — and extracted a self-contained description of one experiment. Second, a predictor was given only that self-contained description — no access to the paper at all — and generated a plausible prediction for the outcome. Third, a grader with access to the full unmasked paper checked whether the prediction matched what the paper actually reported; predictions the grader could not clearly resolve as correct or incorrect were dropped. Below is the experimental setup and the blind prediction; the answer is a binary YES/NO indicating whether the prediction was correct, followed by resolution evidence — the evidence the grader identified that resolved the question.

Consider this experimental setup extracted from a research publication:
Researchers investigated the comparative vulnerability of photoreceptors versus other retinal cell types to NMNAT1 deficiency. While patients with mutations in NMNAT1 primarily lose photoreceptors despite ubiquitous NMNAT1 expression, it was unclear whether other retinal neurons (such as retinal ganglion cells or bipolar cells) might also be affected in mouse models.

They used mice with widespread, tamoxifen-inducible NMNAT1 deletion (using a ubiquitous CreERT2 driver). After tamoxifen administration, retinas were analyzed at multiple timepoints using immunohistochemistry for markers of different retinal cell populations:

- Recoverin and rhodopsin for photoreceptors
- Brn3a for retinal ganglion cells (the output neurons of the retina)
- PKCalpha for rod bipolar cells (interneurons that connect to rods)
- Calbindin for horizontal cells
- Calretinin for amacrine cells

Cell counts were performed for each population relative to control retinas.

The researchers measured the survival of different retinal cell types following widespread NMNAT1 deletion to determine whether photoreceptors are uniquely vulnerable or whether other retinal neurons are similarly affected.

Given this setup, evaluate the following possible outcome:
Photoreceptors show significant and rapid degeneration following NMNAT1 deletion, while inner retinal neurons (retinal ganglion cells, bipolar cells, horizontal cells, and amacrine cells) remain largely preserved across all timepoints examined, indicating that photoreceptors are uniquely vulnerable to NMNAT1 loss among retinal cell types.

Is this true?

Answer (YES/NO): NO